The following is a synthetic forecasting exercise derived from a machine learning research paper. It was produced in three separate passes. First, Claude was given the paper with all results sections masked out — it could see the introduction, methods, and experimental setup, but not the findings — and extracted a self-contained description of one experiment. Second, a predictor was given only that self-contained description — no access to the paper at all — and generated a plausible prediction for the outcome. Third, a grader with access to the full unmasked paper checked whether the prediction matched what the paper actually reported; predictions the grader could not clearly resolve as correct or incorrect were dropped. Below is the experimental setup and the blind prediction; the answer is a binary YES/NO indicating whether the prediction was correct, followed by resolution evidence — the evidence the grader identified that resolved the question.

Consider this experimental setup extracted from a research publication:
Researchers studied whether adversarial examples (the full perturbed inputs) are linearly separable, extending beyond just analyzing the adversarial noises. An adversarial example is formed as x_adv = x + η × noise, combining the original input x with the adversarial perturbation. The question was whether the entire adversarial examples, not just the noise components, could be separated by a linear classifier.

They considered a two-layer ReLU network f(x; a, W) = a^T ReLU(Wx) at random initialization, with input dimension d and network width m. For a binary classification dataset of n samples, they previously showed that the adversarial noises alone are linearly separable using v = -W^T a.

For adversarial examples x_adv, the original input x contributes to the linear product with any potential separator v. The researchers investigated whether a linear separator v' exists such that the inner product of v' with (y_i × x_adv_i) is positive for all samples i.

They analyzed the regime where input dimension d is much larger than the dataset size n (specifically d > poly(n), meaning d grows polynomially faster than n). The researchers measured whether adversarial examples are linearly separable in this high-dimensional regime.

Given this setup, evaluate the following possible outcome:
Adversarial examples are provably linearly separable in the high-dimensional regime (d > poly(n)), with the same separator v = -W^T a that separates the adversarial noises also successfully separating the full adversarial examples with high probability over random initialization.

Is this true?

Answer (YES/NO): NO